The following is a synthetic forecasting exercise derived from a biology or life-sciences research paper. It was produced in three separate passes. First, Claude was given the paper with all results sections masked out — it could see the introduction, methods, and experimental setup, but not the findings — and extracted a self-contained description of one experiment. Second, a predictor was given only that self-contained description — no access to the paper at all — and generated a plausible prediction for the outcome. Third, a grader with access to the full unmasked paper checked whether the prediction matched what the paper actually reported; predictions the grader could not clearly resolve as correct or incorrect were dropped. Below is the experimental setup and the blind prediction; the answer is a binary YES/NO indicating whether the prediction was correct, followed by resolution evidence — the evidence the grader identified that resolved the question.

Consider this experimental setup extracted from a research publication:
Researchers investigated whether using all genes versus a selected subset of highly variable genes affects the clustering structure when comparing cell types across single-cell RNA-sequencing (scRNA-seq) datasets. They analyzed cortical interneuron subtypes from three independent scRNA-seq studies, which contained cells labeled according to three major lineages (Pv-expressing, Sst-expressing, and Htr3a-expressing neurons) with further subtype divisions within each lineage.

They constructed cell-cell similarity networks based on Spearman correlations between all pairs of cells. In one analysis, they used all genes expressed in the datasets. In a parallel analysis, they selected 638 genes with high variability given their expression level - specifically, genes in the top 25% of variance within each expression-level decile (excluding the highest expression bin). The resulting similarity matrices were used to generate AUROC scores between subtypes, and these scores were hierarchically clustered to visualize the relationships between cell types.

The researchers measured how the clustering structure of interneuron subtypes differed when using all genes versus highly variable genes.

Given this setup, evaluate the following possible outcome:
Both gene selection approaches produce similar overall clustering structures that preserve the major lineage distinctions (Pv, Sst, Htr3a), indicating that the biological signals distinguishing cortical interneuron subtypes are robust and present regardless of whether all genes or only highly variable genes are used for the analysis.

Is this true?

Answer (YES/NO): NO